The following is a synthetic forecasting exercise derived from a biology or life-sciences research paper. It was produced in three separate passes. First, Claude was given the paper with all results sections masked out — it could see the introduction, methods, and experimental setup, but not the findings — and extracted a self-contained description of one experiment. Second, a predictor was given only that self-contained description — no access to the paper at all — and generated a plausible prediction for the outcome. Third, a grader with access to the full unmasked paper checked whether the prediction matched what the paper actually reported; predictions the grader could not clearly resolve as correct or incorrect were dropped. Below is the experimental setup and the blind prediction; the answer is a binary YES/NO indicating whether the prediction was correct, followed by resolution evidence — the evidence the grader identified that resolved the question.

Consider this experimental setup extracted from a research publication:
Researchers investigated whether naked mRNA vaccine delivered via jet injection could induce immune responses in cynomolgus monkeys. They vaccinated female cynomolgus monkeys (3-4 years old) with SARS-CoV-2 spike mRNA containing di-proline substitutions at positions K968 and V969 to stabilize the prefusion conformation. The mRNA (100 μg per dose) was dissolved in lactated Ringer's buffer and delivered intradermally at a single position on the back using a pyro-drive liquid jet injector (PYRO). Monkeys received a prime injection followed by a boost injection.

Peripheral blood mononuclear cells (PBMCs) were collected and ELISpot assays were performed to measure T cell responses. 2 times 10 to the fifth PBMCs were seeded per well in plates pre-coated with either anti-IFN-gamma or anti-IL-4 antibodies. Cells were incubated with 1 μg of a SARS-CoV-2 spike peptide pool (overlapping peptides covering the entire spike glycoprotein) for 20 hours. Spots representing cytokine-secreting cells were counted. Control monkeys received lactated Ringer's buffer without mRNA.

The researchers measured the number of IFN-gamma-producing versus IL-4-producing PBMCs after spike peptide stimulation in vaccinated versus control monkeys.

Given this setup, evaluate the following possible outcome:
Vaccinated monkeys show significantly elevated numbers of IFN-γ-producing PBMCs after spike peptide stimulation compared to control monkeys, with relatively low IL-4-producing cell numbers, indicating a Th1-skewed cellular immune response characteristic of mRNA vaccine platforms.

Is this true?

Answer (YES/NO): NO